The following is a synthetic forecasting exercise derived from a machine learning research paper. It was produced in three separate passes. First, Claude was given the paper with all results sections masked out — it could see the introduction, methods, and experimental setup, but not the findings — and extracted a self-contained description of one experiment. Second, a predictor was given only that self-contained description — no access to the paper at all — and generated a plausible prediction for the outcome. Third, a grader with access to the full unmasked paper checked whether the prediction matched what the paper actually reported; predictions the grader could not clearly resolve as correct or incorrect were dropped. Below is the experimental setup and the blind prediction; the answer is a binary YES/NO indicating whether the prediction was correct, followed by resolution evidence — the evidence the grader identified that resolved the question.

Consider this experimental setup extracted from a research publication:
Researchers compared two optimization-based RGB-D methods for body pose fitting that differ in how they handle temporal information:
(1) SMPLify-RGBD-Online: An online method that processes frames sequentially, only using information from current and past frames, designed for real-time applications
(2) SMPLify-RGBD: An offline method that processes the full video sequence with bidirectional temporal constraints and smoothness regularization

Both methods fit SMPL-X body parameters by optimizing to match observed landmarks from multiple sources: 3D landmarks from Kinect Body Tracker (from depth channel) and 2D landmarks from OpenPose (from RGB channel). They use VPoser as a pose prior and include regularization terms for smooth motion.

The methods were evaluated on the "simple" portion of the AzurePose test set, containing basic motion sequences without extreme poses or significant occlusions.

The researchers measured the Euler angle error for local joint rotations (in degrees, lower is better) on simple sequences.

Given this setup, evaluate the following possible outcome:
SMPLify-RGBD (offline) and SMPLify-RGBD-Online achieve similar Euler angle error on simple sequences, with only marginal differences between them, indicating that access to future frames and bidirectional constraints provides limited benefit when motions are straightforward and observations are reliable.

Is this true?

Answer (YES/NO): NO